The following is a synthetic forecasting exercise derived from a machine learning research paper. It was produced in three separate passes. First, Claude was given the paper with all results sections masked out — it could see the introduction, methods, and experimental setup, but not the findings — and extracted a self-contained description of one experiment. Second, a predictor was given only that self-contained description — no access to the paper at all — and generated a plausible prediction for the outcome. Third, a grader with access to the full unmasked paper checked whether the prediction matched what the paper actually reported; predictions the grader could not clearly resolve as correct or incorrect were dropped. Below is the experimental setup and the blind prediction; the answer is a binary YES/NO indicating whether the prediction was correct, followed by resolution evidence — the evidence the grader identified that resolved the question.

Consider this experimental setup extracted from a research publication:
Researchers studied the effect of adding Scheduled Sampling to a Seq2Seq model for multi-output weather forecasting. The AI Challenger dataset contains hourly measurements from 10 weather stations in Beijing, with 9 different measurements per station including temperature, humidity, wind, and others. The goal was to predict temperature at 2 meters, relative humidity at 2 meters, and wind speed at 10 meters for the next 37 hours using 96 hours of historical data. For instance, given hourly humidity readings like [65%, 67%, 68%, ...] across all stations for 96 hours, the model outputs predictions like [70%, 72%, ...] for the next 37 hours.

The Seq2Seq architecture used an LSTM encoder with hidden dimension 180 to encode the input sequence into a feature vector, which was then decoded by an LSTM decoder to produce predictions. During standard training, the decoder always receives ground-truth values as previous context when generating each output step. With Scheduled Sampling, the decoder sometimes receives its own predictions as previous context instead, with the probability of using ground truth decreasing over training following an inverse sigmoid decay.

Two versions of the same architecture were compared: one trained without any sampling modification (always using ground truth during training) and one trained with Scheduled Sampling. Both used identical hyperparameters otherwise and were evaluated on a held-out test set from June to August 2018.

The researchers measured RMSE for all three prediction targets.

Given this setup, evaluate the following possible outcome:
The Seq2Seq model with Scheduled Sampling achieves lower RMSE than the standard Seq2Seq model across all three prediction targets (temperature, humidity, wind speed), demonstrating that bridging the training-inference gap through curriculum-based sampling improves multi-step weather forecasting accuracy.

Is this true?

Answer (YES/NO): YES